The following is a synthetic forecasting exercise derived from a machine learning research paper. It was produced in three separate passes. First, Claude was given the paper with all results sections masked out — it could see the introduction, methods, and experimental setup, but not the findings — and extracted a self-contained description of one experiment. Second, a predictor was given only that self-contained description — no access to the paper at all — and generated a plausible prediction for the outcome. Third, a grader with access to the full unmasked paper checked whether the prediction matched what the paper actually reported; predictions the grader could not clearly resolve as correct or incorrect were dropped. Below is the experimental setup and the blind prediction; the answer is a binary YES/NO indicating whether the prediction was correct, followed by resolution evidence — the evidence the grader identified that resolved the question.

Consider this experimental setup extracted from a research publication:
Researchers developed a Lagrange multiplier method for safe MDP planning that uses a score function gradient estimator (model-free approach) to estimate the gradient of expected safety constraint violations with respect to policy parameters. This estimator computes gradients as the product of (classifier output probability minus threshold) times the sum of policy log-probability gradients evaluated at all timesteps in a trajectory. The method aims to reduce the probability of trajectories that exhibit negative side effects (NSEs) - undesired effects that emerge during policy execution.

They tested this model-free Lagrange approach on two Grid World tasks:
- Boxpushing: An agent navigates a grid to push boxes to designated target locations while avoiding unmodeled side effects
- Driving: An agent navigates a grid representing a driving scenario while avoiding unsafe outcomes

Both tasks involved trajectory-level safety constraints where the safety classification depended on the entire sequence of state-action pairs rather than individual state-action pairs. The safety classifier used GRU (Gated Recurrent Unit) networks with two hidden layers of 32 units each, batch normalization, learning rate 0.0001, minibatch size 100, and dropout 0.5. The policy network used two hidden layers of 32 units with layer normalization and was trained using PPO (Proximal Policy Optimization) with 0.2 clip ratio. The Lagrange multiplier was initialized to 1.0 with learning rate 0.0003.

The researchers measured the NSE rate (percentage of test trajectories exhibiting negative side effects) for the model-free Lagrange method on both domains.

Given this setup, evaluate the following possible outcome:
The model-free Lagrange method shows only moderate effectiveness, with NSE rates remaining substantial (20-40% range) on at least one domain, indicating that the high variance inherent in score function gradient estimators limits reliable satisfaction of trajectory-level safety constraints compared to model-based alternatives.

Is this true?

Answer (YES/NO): NO